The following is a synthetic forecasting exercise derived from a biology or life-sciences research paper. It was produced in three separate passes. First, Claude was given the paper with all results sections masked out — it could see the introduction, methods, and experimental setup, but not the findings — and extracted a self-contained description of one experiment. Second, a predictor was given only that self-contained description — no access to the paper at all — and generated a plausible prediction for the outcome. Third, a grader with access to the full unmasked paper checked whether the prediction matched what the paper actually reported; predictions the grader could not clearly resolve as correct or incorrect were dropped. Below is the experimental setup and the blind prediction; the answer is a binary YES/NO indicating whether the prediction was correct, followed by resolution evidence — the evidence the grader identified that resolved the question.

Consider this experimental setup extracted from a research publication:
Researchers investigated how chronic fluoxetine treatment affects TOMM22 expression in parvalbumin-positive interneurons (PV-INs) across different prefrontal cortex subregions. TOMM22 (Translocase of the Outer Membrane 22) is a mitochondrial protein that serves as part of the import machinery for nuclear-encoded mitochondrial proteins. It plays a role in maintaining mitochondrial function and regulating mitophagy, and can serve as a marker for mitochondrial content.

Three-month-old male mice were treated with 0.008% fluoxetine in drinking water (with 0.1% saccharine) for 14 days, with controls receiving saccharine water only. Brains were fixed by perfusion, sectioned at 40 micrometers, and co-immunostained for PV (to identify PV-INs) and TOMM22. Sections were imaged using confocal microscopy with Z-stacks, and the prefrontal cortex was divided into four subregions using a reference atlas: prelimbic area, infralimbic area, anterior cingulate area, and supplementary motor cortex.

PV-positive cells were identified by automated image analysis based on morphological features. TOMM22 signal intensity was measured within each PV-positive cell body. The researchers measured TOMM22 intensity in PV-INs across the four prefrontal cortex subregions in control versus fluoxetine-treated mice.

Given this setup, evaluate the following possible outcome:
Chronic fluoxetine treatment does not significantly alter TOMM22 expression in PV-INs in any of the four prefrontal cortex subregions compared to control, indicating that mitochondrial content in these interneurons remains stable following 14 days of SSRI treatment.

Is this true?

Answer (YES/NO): NO